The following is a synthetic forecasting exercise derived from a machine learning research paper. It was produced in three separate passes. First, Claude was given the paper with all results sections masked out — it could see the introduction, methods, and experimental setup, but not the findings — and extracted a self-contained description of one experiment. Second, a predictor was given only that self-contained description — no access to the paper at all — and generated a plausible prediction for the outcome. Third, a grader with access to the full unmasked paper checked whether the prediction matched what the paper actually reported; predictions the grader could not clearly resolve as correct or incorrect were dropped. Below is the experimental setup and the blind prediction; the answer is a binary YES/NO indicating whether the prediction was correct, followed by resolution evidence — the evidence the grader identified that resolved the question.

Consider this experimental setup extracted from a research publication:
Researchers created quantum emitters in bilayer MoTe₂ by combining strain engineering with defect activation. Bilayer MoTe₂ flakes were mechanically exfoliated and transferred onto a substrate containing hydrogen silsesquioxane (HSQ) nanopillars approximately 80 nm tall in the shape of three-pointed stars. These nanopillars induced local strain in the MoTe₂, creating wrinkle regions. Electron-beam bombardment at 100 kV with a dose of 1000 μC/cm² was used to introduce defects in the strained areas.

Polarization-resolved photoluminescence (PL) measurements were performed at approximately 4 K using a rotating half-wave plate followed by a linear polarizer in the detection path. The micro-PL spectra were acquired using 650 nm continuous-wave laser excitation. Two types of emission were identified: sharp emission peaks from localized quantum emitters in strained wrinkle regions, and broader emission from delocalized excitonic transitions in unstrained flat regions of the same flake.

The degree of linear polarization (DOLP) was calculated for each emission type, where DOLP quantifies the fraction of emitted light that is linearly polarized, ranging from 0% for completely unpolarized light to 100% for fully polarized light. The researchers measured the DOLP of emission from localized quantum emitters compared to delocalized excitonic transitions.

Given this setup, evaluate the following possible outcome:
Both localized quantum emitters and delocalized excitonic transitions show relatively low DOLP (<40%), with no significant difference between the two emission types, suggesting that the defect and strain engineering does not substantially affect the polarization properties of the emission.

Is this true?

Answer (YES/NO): NO